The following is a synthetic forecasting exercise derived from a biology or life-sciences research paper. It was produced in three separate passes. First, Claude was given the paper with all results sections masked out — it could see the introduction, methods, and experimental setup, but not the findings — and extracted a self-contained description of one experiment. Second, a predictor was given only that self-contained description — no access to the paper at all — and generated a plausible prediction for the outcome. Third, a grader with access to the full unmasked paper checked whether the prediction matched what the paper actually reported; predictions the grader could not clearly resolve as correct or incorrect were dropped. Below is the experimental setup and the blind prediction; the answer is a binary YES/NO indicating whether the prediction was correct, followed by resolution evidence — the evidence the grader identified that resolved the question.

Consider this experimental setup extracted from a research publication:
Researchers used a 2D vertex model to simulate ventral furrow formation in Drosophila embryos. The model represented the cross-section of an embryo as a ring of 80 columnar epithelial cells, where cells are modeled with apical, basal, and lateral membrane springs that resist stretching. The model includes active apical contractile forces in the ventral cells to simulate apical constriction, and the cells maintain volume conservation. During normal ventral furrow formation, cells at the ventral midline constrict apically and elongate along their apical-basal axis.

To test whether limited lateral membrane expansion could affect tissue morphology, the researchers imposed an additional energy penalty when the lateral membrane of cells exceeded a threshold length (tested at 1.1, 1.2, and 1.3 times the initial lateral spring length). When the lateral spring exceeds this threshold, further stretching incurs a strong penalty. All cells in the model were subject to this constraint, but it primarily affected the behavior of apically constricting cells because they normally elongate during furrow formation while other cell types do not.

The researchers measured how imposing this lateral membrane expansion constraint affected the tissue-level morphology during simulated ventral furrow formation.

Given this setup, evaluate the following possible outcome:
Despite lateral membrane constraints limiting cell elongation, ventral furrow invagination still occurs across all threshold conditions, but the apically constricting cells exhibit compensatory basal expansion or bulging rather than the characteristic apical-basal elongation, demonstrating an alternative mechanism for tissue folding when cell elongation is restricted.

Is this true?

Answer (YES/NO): NO